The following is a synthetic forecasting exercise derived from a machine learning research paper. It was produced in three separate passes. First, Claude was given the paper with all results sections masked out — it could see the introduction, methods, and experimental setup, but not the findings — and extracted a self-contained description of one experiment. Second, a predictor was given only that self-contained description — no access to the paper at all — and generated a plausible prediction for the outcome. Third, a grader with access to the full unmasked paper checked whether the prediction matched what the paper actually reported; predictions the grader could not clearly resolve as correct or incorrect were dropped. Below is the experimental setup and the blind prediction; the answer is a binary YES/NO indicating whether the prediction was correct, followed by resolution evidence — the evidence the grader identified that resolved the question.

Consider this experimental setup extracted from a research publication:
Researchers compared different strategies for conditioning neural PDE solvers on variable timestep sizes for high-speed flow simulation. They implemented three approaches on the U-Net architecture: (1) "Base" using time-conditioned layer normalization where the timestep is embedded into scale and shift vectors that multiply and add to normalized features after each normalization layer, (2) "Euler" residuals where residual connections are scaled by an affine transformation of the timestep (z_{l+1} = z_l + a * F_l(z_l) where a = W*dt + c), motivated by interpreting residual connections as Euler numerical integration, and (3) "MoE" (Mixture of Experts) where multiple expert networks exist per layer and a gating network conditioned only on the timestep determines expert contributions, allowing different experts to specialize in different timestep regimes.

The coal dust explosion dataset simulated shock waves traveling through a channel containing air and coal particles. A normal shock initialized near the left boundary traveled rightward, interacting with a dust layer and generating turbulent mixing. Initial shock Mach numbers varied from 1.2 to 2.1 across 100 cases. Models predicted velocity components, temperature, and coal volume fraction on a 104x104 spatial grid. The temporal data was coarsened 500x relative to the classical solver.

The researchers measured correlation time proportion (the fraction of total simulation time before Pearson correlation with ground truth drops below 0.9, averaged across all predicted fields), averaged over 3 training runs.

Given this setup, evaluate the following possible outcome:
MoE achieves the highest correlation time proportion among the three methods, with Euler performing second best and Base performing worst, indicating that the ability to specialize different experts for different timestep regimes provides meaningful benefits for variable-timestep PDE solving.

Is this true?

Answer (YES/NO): NO